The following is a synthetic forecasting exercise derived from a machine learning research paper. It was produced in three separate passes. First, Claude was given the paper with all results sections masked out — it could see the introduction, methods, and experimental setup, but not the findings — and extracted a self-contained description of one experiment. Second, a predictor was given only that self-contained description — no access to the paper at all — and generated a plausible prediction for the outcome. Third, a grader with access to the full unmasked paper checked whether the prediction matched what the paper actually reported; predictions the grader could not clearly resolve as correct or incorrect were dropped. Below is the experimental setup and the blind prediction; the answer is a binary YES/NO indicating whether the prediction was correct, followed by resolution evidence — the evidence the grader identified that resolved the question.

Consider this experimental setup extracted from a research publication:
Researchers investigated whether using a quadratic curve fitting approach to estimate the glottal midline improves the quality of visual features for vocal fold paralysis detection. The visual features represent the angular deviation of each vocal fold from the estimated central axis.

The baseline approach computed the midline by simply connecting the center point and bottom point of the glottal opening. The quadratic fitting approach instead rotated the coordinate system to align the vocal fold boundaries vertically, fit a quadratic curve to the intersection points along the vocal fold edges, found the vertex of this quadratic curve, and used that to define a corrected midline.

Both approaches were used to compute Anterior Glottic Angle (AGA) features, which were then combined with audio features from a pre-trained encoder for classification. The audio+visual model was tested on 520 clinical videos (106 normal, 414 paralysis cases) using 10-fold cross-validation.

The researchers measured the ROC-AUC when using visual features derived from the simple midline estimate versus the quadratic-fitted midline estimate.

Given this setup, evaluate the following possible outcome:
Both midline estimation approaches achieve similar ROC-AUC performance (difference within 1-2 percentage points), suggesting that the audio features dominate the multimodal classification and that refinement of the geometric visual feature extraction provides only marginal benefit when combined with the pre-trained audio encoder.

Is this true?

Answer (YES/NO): YES